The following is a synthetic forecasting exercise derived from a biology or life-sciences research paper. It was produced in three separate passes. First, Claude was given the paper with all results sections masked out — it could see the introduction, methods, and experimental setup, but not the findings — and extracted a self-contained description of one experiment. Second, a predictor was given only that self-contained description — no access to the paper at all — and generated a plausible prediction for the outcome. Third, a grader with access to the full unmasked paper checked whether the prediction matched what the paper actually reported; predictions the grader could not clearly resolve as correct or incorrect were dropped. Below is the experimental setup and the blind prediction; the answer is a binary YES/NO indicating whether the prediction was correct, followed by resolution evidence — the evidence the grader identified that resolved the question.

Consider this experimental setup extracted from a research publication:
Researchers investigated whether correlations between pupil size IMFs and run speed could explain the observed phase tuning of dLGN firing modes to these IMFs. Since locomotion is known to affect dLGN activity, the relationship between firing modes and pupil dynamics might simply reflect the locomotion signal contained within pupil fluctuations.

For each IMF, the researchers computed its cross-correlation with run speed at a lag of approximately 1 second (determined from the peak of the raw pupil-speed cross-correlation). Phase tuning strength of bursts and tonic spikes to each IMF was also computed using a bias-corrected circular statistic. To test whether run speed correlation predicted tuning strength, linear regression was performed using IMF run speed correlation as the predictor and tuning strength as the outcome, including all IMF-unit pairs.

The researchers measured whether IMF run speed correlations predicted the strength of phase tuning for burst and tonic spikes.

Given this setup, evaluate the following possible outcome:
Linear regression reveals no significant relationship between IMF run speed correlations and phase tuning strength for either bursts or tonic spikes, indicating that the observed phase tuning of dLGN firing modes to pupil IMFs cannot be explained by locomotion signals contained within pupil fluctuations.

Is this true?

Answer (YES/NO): NO